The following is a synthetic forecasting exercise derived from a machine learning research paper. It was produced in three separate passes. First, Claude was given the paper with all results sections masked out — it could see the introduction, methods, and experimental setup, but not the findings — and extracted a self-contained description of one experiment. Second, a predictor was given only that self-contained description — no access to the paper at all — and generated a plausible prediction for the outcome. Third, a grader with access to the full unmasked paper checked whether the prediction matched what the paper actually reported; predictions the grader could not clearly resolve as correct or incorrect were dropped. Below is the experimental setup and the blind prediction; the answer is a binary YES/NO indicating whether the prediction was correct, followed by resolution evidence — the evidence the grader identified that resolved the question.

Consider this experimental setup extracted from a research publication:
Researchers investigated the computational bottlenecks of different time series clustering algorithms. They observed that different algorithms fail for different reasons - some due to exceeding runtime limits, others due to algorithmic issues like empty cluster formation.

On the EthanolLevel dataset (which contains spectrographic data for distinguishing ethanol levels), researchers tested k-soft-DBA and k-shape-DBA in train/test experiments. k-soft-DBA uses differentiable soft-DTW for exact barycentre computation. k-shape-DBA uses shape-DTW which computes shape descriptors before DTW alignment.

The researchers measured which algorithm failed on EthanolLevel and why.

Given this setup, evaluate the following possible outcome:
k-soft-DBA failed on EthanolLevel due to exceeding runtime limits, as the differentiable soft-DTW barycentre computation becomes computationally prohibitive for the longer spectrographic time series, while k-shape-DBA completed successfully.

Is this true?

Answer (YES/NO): NO